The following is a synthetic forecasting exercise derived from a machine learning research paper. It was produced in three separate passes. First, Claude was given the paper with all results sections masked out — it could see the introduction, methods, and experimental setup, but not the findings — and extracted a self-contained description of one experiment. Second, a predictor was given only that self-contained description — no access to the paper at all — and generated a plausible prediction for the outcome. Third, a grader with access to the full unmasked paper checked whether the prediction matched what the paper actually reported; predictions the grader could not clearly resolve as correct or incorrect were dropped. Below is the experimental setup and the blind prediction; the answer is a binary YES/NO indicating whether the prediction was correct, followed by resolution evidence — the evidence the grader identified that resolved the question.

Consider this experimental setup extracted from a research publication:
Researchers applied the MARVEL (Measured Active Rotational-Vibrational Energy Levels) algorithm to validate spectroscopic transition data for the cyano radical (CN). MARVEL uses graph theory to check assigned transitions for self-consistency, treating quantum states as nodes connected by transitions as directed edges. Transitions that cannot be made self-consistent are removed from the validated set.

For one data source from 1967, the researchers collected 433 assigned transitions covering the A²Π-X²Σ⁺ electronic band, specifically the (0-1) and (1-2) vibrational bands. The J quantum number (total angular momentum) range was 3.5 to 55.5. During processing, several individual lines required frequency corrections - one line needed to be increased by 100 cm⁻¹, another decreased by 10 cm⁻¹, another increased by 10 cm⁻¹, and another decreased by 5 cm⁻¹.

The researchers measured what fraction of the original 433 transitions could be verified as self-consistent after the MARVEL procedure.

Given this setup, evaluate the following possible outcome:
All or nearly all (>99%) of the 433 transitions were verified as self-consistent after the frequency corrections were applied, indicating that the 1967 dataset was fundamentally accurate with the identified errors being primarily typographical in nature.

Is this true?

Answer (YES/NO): NO